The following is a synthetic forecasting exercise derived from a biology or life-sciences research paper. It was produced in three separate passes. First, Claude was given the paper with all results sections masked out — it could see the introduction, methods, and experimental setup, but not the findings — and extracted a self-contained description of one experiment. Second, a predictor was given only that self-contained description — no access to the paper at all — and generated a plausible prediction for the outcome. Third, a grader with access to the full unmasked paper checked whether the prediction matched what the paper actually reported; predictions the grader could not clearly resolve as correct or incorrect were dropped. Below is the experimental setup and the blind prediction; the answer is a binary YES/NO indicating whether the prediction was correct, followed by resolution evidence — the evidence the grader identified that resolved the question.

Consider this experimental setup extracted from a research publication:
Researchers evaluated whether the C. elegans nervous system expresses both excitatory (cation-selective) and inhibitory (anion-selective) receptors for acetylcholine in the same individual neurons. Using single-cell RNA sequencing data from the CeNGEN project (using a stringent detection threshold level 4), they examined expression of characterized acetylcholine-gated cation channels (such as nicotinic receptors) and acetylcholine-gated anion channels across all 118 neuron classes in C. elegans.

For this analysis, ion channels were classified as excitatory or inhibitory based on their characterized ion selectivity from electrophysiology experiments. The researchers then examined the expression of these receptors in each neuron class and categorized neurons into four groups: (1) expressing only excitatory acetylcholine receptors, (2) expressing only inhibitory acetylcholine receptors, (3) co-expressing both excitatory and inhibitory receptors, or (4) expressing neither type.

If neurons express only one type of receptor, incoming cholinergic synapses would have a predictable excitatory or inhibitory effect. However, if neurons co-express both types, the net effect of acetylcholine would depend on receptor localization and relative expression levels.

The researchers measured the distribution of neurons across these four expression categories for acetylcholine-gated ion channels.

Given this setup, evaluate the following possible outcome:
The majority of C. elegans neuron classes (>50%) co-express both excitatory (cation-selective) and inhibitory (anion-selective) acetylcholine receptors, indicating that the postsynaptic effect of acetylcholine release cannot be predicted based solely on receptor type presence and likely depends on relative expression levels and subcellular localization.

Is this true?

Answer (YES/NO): YES